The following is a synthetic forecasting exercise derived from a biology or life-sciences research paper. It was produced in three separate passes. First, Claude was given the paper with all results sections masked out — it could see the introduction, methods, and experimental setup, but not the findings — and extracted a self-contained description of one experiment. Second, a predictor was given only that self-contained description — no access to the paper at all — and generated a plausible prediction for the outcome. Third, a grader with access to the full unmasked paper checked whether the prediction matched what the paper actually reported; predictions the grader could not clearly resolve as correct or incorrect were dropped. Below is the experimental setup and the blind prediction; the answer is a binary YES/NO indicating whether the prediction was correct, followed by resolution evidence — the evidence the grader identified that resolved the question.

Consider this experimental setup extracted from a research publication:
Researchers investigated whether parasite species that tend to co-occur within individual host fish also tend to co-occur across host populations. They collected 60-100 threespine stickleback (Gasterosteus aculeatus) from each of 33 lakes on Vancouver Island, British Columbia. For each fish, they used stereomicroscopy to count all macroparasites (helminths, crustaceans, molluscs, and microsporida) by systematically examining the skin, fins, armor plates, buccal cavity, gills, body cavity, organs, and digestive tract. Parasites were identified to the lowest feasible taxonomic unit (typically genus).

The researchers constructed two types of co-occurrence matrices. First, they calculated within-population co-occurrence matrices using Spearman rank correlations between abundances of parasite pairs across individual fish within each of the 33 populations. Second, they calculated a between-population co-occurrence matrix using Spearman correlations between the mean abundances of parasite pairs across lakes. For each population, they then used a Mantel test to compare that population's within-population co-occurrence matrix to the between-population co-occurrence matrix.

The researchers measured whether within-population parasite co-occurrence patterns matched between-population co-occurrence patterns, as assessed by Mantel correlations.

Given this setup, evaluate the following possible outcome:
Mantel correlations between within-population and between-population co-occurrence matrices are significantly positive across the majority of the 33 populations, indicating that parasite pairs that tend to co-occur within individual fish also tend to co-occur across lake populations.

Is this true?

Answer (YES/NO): NO